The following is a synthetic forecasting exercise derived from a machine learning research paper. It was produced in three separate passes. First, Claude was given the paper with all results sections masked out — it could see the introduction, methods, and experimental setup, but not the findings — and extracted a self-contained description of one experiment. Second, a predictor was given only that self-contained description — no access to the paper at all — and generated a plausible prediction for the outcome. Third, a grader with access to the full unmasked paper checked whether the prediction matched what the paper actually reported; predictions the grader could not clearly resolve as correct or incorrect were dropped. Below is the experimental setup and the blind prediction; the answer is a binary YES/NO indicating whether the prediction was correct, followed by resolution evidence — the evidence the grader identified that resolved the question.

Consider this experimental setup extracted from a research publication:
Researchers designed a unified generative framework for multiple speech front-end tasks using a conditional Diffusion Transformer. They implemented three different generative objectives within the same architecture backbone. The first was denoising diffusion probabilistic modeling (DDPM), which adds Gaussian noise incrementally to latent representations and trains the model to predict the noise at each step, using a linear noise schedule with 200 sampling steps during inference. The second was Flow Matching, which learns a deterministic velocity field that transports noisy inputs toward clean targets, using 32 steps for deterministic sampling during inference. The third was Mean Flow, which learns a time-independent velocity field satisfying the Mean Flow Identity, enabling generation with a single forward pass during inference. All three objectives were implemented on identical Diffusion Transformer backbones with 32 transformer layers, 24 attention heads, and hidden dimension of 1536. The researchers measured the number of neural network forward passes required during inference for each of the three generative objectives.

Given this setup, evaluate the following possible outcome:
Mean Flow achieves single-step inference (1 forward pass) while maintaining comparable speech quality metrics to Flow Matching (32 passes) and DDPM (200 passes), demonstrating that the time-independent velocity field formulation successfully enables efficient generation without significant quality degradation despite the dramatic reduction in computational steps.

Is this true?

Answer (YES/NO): YES